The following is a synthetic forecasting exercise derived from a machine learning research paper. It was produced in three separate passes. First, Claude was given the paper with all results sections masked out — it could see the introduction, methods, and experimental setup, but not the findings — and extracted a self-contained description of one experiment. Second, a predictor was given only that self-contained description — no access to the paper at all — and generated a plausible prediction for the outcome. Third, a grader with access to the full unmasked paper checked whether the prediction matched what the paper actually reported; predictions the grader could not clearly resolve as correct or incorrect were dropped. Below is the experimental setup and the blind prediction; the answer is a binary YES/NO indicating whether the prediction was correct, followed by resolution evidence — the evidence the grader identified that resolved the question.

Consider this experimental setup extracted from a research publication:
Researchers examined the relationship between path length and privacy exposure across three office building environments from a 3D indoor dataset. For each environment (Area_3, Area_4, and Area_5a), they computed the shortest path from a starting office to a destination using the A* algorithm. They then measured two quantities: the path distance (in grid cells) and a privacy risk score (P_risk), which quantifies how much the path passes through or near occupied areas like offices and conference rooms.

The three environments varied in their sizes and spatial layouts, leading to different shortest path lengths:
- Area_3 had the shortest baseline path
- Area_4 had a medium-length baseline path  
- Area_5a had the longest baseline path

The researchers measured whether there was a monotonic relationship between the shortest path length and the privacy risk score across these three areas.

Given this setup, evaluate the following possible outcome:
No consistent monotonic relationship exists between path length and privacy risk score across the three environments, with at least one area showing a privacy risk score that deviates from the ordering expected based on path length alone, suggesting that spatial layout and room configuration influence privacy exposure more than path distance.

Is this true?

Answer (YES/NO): YES